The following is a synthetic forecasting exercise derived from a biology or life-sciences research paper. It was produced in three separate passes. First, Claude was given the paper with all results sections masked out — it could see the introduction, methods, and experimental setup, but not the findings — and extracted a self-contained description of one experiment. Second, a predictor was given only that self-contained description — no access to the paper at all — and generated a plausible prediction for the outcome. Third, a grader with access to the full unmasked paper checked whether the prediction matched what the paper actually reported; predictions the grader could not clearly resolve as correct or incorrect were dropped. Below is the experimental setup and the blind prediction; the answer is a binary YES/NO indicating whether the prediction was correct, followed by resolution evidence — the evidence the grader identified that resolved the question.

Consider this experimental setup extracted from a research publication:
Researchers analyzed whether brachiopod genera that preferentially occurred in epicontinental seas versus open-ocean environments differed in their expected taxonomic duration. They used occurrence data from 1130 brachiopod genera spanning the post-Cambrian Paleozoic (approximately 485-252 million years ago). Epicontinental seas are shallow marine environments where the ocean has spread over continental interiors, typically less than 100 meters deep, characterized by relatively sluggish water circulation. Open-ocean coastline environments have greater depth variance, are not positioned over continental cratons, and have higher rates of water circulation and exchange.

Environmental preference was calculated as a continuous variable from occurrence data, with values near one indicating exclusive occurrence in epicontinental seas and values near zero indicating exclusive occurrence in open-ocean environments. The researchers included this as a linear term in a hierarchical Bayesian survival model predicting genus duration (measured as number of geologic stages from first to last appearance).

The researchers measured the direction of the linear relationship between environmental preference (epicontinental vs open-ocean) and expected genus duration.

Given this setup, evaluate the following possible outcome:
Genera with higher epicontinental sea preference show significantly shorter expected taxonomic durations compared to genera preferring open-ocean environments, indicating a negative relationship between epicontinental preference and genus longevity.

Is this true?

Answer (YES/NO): NO